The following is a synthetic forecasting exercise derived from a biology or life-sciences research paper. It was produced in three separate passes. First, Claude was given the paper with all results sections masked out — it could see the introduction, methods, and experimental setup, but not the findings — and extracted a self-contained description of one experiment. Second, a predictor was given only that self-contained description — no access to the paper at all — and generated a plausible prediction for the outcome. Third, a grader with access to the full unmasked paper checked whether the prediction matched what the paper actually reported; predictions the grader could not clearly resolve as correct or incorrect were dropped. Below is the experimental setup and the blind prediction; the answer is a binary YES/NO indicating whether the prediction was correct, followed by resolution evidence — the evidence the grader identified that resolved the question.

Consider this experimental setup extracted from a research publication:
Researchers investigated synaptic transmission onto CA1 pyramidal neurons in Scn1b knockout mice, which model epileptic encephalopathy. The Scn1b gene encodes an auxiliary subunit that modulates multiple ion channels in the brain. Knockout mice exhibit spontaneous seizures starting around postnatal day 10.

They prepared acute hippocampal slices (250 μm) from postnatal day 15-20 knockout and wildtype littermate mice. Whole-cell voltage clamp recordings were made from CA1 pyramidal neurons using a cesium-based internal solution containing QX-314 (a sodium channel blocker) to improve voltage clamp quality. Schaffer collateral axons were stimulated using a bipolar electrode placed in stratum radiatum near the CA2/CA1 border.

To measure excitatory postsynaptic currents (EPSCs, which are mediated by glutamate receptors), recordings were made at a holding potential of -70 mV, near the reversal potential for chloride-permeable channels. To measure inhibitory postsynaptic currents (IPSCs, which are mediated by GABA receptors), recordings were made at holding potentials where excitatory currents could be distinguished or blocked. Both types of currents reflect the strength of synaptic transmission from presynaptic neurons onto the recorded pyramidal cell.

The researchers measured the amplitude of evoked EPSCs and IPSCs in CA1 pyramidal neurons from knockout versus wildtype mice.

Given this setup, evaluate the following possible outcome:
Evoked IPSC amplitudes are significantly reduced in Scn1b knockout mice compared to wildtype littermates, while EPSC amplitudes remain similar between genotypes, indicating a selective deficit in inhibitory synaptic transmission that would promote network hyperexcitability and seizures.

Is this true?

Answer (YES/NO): NO